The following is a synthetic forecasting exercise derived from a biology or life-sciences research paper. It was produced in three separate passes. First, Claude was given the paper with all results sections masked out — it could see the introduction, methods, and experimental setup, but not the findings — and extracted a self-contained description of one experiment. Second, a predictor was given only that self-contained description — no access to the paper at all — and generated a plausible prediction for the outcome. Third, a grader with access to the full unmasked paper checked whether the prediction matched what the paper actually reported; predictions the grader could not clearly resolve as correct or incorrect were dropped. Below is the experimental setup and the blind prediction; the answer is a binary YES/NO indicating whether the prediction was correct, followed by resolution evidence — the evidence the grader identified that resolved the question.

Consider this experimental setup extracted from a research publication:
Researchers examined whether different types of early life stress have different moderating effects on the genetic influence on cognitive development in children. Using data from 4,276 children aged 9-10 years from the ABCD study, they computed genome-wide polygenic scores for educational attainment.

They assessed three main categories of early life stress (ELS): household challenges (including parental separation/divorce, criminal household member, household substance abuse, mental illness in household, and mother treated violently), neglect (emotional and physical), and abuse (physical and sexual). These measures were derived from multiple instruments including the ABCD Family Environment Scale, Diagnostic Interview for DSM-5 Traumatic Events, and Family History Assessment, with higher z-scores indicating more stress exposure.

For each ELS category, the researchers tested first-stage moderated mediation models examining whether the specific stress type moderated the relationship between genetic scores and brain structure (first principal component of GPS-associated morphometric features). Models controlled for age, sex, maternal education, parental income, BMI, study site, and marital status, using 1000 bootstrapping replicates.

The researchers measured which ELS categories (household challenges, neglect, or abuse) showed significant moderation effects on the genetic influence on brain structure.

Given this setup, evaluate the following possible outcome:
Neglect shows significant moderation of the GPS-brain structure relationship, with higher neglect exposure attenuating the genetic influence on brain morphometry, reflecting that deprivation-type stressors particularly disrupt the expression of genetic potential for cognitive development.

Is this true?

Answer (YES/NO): NO